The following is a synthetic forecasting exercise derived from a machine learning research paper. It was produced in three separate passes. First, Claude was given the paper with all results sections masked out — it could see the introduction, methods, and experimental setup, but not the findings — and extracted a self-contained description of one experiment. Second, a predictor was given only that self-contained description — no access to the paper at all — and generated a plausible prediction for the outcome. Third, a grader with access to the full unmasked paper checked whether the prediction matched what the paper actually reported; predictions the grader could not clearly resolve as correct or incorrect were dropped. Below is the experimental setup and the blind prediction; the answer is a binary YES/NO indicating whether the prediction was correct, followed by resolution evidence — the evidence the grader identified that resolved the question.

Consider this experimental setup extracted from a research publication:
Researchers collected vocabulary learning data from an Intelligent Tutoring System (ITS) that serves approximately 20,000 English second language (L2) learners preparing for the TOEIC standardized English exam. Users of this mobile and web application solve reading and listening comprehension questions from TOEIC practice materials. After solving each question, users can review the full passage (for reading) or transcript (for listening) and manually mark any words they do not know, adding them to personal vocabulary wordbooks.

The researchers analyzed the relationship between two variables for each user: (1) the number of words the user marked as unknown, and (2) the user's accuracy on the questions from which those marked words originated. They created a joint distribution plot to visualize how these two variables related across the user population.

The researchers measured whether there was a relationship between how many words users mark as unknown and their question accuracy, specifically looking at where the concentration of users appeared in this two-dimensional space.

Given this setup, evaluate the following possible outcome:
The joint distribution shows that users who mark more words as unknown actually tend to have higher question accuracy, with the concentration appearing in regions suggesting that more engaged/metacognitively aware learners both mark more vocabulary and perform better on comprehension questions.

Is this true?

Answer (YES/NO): NO